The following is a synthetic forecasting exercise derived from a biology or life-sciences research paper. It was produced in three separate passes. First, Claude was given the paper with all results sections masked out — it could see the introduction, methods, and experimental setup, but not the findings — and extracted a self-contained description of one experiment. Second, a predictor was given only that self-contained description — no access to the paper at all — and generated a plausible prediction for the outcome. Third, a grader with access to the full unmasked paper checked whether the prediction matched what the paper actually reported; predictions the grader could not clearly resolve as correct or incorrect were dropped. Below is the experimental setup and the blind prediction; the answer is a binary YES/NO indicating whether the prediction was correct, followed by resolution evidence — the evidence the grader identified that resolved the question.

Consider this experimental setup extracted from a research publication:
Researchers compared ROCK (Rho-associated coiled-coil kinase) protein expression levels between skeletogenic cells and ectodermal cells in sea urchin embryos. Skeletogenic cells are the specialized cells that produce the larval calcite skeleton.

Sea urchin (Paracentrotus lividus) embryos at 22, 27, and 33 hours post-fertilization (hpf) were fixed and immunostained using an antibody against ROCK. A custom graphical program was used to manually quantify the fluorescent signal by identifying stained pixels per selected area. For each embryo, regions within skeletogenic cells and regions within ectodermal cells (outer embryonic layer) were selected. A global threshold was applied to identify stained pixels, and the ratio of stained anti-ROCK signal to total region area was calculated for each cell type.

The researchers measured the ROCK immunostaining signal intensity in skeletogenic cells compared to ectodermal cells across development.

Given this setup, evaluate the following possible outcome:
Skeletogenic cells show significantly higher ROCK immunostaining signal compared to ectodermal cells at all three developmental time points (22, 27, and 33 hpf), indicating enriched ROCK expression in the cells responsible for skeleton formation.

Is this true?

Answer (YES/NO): YES